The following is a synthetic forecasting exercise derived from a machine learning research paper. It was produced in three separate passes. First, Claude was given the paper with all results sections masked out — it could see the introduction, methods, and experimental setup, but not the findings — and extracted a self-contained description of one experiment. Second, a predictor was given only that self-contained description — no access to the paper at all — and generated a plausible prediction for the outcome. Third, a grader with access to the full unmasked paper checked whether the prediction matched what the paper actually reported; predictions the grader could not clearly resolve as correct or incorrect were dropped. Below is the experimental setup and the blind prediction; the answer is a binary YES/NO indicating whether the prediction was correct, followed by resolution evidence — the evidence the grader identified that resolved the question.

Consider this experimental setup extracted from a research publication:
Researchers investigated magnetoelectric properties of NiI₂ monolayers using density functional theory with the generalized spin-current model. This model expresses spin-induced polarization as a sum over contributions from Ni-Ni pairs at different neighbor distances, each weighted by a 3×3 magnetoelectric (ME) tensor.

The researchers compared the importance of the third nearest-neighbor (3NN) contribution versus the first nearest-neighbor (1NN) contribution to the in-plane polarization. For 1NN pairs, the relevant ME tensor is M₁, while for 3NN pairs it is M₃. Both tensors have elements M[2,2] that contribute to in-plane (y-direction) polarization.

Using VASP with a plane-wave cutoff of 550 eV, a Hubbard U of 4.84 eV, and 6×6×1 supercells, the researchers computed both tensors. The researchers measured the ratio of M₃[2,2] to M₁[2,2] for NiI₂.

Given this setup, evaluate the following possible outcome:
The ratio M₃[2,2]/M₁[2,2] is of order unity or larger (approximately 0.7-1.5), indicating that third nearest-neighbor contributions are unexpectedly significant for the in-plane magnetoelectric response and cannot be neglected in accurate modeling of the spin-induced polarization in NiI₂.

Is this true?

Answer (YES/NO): NO